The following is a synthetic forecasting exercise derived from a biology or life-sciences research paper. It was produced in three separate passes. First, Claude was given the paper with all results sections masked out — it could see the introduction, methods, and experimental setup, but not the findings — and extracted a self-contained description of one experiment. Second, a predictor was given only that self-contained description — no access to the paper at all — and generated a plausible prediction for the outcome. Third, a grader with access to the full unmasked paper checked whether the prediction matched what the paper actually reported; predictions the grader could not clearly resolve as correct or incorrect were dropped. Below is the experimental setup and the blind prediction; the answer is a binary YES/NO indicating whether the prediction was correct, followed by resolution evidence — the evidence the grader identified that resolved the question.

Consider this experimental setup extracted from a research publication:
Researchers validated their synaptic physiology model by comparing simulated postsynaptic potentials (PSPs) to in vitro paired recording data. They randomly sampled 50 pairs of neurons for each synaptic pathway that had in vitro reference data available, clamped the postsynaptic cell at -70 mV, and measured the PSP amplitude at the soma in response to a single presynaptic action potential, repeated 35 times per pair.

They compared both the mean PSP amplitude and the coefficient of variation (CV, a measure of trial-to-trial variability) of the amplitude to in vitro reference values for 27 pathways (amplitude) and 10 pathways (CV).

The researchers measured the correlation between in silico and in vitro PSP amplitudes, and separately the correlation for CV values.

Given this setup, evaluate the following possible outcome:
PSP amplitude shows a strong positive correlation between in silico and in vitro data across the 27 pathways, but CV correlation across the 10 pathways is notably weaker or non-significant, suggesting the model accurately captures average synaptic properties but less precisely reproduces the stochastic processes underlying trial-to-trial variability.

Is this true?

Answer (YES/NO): YES